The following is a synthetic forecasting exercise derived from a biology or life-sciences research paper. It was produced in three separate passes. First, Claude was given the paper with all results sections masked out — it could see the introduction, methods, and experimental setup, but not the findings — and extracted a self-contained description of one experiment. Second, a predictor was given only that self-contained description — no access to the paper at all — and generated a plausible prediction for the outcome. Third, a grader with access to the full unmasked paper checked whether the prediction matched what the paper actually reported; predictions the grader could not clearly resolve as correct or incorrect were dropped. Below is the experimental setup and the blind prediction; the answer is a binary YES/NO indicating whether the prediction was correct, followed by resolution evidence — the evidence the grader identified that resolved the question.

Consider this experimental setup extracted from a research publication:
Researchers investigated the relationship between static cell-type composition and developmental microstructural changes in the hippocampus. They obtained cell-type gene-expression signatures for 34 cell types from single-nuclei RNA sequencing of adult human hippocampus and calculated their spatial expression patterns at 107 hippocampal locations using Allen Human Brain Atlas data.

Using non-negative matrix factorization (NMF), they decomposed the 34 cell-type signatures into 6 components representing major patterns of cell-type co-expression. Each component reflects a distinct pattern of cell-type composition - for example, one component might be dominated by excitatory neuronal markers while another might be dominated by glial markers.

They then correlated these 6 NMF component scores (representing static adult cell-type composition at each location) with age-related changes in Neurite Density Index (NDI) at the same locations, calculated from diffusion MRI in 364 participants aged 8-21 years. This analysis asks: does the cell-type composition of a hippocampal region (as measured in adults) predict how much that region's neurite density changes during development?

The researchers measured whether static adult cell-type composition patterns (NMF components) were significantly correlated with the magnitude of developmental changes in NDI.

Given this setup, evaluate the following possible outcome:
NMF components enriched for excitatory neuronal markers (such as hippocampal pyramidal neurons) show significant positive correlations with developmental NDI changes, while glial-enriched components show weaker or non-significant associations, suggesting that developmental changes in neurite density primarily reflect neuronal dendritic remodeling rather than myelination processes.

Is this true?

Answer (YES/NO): NO